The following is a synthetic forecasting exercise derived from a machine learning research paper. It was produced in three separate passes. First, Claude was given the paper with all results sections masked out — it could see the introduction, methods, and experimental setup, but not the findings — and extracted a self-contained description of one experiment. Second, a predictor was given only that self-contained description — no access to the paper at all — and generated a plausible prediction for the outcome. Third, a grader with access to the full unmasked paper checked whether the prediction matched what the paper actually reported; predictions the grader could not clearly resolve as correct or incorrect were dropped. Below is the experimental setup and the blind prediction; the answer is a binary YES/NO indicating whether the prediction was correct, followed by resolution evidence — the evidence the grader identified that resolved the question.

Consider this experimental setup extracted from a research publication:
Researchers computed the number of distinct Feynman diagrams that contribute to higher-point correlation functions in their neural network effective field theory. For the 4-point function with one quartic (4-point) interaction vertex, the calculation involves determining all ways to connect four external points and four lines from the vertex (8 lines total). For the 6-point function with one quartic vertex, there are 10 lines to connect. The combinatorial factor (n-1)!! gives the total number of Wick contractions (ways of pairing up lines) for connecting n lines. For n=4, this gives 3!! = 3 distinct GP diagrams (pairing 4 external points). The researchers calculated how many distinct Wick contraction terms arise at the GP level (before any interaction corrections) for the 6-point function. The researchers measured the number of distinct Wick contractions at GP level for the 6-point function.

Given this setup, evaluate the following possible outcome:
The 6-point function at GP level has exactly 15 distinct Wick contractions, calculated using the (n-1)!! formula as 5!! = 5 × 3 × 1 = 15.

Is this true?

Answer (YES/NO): YES